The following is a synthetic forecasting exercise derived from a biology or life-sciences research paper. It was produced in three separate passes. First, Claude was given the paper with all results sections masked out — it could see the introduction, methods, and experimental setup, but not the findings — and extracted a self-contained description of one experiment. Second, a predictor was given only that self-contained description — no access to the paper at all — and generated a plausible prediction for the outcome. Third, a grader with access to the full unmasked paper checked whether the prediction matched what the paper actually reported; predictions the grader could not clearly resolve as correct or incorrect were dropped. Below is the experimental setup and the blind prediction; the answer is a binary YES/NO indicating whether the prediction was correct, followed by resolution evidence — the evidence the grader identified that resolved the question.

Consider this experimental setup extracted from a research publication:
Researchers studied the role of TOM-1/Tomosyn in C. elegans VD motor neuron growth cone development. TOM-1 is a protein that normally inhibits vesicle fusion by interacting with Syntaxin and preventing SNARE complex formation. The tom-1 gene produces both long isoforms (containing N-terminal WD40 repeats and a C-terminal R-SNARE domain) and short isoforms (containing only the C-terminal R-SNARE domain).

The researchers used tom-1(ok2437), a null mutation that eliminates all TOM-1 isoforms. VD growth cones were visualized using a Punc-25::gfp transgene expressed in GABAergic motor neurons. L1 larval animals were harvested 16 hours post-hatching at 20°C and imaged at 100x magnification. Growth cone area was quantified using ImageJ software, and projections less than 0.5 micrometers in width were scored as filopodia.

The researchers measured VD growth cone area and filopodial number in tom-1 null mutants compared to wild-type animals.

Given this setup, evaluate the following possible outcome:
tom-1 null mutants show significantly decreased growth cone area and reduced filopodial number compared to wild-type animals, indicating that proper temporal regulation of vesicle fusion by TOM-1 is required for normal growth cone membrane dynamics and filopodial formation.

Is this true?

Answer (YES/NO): NO